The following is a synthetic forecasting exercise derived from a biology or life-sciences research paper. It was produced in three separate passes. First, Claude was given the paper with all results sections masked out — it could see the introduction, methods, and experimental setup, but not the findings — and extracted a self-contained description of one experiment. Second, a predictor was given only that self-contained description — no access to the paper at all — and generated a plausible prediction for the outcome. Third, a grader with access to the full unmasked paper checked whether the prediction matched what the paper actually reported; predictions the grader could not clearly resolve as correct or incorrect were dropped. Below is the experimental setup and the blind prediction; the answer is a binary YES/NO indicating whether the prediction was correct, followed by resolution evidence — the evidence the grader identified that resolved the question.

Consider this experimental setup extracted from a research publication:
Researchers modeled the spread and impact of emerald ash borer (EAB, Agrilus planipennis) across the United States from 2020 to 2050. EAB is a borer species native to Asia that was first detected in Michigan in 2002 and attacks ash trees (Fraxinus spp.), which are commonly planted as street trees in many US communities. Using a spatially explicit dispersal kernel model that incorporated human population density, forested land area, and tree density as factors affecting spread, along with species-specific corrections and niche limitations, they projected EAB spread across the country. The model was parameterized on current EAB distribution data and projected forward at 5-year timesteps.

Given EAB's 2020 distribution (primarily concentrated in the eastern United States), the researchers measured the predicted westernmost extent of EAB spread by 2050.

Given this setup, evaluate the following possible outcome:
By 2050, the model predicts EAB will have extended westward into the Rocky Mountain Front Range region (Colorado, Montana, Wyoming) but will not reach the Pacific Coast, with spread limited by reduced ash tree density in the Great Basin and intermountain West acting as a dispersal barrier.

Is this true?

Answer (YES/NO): NO